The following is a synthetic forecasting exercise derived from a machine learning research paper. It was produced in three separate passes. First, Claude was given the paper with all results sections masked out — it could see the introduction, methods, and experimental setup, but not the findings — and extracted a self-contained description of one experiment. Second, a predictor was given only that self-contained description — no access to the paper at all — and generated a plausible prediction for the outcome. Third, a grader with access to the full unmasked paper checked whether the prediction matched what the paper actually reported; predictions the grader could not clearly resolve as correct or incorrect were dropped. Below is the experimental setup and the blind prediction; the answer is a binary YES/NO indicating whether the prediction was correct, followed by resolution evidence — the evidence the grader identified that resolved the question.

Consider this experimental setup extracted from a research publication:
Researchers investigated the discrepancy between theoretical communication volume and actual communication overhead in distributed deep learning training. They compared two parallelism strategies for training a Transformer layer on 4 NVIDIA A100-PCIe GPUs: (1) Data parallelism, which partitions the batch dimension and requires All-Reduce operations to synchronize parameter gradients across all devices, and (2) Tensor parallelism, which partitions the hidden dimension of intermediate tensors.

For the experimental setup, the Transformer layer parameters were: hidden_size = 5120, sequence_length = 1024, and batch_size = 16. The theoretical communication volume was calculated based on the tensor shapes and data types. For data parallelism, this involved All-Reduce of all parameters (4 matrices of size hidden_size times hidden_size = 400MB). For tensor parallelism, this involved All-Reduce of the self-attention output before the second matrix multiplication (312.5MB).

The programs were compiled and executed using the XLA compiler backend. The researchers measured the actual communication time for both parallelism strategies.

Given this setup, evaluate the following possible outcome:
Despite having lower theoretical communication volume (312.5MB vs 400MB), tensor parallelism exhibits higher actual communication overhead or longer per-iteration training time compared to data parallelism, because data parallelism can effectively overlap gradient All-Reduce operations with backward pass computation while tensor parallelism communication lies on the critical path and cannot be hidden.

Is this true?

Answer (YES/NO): NO